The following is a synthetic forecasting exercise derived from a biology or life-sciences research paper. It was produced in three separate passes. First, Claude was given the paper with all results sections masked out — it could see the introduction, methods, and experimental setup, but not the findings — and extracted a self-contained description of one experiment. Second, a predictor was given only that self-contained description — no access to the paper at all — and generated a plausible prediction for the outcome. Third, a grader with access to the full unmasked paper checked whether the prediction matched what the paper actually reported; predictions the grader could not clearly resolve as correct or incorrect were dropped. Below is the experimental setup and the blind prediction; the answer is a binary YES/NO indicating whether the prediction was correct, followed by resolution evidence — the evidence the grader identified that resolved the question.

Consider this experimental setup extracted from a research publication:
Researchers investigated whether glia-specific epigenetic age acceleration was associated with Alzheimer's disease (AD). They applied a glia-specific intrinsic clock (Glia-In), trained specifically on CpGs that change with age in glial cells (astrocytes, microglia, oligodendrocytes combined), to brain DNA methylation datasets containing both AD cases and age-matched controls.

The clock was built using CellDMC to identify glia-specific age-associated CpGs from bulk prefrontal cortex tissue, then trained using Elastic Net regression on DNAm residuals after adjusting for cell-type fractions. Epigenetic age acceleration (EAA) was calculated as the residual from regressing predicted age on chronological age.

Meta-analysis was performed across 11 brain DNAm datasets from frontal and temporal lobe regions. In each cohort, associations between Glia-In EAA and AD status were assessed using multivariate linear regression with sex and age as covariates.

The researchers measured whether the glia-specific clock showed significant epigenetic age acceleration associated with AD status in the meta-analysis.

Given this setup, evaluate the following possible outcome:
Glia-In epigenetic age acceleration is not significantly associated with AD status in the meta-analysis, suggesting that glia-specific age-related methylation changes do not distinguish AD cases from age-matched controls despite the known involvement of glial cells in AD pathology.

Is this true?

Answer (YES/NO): NO